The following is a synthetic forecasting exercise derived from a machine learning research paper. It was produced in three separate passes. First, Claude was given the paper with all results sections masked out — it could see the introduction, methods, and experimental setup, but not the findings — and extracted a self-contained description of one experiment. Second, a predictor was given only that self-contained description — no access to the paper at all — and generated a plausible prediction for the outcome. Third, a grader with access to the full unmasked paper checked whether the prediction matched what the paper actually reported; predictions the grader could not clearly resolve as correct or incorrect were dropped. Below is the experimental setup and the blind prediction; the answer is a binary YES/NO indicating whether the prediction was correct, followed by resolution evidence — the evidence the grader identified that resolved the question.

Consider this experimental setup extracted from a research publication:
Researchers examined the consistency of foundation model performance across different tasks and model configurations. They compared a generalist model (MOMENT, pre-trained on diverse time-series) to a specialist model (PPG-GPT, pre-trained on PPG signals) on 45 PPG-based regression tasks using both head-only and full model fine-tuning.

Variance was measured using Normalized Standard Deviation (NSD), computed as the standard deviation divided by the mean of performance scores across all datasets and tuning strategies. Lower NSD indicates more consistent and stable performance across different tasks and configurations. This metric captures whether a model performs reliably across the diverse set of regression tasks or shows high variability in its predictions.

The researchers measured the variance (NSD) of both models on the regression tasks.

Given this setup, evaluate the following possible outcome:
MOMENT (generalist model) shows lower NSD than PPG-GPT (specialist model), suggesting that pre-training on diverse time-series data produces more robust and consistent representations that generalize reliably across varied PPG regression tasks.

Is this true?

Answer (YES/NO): YES